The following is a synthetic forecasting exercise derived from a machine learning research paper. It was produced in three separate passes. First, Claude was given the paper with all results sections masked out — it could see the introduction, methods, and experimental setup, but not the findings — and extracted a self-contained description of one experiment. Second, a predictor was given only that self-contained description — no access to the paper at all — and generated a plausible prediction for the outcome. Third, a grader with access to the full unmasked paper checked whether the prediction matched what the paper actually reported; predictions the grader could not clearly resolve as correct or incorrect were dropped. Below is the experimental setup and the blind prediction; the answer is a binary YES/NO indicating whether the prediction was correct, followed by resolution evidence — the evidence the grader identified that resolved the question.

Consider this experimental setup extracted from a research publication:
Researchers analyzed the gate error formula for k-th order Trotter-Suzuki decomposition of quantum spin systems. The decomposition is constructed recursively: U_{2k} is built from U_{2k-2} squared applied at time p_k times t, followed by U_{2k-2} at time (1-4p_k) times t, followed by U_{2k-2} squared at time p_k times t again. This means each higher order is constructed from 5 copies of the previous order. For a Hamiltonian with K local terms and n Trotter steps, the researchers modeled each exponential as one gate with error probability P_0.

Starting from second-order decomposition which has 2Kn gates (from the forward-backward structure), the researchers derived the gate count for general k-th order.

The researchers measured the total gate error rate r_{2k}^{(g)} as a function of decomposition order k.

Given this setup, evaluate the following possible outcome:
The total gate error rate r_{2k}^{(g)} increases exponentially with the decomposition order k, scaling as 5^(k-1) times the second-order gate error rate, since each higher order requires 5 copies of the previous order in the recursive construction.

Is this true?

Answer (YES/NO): YES